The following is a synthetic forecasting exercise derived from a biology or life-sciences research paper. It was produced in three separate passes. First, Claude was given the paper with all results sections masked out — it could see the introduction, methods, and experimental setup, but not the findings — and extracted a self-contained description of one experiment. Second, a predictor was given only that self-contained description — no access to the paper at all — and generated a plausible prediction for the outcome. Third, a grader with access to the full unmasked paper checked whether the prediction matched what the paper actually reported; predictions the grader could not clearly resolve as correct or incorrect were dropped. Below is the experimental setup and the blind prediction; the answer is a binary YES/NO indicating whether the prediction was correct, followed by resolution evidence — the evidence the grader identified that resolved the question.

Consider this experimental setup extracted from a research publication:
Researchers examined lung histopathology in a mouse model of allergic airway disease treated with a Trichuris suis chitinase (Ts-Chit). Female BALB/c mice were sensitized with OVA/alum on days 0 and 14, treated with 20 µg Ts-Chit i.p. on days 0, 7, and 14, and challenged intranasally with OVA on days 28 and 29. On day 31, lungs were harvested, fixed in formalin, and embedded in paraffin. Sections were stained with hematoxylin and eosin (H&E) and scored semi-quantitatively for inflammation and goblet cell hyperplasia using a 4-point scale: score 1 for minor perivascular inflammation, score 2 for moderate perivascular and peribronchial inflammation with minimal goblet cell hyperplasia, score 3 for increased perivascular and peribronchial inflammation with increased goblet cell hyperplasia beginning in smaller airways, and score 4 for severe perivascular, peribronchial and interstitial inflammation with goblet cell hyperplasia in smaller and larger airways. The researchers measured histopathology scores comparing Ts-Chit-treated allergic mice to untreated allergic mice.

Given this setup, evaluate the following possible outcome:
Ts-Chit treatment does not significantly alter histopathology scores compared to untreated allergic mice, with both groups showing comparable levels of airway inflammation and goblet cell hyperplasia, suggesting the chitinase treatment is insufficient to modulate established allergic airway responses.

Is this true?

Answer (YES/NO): NO